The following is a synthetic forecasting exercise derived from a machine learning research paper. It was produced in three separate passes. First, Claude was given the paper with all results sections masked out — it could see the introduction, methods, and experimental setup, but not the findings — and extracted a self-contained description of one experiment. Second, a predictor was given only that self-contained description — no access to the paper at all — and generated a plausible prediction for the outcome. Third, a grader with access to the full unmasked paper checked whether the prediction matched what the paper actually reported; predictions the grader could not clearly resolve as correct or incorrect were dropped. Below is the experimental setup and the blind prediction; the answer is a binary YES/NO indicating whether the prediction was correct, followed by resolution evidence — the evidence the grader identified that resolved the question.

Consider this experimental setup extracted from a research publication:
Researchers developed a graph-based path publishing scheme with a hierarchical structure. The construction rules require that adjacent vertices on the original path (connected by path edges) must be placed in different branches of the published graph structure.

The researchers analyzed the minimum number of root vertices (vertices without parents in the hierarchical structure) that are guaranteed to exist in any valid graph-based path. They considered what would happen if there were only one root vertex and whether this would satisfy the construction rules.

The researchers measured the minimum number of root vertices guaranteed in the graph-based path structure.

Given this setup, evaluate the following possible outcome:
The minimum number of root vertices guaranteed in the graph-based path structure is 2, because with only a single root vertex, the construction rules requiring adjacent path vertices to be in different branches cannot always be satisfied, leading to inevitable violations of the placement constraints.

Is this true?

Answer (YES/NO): YES